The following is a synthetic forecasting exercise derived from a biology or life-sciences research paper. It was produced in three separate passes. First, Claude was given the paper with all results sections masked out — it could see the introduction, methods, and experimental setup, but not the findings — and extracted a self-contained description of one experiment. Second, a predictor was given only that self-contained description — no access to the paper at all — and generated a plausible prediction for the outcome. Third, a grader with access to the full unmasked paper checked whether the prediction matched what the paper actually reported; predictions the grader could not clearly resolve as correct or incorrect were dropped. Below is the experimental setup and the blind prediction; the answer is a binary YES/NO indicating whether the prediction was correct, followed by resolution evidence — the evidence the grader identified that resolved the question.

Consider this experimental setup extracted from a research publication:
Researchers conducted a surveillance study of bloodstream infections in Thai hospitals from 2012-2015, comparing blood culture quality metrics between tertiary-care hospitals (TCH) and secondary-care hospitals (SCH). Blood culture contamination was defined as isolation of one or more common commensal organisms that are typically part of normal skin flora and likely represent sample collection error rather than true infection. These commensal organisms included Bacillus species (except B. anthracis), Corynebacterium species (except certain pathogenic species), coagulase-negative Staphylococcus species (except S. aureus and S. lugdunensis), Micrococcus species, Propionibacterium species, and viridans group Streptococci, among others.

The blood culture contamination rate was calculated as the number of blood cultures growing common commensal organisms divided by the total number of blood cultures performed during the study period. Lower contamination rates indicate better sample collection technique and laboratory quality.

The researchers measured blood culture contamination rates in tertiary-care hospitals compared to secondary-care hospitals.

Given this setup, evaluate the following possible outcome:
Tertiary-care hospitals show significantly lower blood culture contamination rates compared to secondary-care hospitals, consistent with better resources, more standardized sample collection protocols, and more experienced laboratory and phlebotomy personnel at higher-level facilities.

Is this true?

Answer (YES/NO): NO